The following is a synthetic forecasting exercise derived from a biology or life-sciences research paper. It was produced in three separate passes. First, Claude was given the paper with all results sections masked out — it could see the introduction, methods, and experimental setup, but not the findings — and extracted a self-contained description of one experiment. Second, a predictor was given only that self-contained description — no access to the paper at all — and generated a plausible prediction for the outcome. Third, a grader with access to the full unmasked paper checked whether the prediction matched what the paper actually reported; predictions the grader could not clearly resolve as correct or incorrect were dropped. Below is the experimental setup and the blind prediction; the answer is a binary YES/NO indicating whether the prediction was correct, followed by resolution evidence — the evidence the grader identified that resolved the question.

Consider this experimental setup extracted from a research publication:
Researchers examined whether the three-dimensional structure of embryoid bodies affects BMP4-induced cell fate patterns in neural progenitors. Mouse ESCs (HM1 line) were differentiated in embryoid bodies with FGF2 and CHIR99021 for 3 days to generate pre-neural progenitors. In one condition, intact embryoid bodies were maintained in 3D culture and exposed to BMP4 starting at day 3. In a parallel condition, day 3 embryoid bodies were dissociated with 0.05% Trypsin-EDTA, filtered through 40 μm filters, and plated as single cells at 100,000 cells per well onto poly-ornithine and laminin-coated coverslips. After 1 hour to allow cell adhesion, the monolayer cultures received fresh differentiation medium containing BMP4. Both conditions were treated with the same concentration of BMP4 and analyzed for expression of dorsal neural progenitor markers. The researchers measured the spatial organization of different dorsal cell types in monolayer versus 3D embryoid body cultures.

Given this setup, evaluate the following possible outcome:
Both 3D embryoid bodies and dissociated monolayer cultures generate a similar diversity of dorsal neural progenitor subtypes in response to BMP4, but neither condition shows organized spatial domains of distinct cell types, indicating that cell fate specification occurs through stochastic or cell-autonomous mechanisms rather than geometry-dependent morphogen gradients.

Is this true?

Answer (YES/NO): NO